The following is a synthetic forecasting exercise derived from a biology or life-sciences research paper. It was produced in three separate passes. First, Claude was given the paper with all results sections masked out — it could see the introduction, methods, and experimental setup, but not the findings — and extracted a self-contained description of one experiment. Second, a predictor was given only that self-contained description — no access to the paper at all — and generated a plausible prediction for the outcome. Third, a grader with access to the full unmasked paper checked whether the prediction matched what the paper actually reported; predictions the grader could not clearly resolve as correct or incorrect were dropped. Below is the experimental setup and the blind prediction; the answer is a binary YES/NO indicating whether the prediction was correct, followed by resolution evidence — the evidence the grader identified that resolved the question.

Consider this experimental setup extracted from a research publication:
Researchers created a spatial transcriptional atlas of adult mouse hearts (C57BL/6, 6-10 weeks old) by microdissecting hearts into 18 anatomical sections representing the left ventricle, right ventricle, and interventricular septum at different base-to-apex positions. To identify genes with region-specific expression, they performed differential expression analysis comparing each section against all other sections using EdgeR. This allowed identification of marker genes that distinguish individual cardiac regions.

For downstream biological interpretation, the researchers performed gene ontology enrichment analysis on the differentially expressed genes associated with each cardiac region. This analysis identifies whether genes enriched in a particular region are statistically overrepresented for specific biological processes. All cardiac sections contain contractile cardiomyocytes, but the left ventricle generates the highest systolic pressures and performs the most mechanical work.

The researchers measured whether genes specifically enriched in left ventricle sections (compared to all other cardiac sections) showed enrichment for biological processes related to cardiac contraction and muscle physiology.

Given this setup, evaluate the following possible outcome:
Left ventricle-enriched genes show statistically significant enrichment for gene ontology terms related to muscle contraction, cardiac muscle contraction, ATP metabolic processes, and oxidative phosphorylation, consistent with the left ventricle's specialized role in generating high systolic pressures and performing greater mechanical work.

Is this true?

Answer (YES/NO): NO